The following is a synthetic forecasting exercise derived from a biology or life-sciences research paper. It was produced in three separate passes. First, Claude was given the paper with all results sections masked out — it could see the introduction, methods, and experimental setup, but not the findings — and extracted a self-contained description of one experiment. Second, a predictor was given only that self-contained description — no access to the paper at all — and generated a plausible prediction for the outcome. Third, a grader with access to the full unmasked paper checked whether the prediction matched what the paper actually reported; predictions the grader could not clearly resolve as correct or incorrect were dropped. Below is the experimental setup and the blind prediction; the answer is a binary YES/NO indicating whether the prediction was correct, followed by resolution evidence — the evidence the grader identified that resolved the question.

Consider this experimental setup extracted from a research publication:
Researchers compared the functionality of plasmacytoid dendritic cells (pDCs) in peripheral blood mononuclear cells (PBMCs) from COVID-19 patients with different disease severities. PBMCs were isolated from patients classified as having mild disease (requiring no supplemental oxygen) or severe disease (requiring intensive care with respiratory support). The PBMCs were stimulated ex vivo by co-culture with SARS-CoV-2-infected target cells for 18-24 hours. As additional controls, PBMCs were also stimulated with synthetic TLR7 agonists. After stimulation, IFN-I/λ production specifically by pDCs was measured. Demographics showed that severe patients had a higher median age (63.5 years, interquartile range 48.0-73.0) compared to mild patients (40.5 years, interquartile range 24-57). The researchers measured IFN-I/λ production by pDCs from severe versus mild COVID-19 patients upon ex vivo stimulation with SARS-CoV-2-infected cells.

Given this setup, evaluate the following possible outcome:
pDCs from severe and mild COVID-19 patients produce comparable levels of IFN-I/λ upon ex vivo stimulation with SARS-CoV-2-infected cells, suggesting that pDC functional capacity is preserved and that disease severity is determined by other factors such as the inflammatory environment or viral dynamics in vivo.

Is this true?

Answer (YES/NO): NO